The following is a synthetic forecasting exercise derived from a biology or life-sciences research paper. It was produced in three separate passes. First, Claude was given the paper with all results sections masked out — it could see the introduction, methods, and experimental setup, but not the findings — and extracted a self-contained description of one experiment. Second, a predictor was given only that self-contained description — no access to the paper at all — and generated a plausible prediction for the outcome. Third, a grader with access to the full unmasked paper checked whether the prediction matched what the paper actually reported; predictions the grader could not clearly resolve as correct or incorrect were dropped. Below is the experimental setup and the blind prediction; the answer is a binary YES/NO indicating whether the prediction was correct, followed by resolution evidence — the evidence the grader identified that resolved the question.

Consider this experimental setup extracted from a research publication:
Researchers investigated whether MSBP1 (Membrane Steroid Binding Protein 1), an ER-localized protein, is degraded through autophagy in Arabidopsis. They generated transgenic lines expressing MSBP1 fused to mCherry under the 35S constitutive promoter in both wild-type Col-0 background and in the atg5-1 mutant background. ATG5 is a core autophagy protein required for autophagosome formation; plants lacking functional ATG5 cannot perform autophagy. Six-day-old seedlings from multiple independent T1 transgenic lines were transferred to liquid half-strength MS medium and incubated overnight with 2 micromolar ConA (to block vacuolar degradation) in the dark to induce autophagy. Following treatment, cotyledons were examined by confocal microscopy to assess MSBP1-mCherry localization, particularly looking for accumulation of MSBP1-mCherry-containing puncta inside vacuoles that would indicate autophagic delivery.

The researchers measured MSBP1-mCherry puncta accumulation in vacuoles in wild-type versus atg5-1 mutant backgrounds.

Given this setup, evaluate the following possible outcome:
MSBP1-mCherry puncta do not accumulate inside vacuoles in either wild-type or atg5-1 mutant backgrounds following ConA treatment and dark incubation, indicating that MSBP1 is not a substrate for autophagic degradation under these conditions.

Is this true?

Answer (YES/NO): NO